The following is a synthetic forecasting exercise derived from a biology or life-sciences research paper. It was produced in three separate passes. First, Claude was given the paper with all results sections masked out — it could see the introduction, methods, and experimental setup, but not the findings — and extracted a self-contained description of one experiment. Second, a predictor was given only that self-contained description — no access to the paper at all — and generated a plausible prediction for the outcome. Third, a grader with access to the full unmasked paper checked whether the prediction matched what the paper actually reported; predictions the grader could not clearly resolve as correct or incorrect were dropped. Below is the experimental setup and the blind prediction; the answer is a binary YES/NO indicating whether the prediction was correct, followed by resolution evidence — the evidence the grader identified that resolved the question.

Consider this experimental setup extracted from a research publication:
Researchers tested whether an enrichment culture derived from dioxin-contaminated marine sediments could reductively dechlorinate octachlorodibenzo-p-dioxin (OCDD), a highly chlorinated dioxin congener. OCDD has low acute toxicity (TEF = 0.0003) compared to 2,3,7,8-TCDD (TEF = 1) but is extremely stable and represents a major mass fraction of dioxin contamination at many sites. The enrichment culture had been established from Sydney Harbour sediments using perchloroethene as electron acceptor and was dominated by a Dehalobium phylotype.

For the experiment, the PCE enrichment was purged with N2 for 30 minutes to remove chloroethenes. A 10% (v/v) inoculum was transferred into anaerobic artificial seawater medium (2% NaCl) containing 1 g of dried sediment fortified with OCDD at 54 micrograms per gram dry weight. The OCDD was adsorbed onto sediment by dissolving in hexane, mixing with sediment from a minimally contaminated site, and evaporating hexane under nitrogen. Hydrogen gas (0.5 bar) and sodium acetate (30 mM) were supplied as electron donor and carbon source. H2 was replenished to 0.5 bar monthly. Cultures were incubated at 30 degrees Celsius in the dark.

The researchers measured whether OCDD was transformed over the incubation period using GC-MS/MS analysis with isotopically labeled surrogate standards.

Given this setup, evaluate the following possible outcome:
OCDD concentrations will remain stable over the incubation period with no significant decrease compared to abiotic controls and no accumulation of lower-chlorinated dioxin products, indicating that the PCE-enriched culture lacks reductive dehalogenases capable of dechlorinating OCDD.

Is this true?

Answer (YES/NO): NO